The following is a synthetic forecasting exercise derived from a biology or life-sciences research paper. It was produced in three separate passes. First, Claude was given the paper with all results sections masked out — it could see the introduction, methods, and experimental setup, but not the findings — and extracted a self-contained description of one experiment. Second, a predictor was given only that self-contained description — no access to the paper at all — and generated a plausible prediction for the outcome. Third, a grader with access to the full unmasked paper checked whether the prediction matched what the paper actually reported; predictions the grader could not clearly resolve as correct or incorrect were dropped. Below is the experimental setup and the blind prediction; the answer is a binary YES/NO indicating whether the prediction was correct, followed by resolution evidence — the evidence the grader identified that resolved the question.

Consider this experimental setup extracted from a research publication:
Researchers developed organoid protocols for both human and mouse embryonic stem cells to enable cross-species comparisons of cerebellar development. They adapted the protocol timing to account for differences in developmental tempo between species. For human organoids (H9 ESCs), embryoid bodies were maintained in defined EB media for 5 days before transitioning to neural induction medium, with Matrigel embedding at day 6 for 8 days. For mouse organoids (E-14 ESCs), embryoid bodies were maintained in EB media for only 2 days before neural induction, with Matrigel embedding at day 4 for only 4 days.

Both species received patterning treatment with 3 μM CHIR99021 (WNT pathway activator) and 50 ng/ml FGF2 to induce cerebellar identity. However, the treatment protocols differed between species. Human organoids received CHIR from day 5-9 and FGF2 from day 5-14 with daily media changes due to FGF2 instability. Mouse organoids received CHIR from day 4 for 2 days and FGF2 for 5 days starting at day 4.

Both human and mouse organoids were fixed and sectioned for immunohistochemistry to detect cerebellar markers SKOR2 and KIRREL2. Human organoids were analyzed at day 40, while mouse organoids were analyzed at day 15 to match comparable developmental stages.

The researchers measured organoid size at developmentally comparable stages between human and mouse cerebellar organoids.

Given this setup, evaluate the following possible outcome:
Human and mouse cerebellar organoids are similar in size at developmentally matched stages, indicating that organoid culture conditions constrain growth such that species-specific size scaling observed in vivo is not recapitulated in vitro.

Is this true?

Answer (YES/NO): NO